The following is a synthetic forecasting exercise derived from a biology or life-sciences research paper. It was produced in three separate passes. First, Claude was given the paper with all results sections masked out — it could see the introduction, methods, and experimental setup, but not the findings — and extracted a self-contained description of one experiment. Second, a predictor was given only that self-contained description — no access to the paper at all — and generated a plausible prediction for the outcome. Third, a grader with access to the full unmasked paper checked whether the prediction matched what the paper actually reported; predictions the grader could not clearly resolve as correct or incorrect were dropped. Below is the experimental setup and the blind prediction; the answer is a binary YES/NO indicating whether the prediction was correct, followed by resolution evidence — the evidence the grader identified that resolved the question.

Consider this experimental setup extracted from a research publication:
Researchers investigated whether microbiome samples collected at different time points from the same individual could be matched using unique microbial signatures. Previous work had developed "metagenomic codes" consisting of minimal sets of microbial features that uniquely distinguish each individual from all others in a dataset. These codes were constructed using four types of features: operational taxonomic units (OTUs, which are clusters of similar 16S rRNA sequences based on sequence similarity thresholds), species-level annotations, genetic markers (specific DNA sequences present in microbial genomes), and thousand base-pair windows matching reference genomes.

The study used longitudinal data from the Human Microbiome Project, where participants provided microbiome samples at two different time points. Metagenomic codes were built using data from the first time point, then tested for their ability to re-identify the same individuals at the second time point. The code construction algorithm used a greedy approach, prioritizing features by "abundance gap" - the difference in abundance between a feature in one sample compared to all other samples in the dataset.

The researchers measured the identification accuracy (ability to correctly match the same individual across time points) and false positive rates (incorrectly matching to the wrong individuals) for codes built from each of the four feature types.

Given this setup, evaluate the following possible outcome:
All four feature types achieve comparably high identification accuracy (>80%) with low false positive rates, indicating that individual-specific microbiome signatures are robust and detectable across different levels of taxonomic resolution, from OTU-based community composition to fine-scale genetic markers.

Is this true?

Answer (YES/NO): NO